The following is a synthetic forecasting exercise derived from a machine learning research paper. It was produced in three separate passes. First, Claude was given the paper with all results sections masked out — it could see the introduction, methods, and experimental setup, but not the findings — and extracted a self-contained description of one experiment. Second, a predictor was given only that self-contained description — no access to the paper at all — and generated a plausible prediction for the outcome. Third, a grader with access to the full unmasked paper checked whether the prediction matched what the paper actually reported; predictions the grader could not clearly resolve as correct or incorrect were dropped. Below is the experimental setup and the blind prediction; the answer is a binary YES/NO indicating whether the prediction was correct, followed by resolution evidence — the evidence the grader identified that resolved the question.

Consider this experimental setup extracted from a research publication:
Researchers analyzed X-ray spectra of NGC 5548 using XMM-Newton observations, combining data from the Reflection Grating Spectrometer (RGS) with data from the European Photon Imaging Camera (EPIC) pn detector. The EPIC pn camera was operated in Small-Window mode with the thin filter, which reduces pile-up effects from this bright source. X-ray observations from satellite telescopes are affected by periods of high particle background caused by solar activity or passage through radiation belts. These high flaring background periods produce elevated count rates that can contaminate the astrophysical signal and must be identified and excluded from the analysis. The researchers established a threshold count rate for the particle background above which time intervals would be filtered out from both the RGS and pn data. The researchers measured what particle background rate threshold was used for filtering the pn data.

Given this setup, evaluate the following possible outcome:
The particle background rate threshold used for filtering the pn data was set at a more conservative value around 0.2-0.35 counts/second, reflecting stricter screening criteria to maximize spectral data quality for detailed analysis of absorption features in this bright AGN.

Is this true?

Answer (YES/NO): NO